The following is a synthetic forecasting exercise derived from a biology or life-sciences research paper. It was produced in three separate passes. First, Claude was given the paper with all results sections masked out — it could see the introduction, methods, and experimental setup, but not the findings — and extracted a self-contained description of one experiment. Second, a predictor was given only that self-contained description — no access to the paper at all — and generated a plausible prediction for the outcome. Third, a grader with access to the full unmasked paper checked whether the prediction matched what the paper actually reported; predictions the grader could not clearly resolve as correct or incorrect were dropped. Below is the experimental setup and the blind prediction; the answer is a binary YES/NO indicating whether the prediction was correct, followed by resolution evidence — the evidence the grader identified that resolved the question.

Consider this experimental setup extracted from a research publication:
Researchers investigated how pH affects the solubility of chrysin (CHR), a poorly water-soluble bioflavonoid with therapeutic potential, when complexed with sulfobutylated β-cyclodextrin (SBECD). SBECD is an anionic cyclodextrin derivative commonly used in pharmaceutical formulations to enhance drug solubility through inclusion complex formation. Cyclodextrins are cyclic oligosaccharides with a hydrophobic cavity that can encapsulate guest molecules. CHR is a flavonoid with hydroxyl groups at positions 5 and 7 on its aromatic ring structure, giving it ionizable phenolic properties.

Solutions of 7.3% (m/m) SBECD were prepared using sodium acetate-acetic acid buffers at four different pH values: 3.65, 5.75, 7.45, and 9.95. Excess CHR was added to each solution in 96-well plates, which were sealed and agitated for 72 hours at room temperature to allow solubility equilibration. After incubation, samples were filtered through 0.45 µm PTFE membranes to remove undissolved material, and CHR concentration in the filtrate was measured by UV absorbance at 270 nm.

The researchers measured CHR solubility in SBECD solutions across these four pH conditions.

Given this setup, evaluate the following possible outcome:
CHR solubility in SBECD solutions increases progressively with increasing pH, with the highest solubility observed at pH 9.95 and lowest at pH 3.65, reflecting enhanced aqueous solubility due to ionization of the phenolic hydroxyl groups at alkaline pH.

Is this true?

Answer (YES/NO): YES